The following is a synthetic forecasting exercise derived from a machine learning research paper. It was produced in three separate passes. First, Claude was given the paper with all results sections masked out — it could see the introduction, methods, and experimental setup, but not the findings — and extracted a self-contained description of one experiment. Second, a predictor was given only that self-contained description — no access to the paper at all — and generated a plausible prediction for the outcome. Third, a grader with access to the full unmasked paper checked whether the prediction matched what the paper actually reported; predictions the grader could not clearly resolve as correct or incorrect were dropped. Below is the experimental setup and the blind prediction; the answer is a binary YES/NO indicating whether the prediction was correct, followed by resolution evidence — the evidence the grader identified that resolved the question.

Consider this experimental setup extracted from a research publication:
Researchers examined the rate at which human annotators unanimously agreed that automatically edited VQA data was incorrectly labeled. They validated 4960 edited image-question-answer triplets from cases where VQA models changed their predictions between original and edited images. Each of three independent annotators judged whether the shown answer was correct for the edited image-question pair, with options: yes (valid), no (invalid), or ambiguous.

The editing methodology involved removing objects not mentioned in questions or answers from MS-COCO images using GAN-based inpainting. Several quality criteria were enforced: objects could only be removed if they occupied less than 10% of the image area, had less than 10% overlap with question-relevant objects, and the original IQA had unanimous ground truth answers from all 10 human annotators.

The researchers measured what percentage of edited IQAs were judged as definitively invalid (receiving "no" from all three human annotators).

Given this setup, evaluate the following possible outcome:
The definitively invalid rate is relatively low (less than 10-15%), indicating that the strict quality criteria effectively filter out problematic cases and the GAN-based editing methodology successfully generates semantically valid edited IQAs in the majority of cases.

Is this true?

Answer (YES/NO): YES